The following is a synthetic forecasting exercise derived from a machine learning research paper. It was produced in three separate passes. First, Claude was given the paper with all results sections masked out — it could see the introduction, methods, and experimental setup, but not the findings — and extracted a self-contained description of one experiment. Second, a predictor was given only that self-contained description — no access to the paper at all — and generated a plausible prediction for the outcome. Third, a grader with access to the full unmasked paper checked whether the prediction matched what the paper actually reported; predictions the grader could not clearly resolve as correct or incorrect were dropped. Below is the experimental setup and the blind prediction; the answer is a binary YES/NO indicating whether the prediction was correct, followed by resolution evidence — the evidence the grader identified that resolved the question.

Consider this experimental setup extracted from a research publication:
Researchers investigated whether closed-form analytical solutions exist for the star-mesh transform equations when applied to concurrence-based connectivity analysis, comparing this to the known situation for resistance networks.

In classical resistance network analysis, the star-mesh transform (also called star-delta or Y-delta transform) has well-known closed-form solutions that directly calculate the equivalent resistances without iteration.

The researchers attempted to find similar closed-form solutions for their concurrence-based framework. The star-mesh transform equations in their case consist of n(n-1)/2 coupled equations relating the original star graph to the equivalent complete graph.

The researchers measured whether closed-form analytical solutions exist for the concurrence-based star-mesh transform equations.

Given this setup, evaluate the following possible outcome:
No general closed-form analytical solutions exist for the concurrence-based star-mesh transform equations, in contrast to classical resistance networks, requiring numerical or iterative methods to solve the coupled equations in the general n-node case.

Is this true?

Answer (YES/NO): YES